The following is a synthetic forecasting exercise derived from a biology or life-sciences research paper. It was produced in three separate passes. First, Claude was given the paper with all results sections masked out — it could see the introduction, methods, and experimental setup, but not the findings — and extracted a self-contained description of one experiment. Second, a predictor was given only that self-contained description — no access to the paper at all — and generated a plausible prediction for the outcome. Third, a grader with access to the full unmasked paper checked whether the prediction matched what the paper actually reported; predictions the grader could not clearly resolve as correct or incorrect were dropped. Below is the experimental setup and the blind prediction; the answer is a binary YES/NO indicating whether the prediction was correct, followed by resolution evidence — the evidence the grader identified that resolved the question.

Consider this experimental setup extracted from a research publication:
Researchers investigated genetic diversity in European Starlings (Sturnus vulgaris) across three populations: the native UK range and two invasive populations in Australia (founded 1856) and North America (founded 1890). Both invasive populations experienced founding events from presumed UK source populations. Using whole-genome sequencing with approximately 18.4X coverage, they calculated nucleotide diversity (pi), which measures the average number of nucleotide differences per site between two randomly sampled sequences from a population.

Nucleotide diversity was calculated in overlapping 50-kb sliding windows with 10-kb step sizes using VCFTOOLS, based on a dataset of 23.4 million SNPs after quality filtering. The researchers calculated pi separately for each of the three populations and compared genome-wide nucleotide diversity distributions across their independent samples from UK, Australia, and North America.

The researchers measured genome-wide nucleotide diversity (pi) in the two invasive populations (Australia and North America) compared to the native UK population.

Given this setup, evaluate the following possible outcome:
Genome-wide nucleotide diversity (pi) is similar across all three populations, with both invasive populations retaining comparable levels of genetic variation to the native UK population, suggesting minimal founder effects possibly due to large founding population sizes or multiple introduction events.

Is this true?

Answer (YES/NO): NO